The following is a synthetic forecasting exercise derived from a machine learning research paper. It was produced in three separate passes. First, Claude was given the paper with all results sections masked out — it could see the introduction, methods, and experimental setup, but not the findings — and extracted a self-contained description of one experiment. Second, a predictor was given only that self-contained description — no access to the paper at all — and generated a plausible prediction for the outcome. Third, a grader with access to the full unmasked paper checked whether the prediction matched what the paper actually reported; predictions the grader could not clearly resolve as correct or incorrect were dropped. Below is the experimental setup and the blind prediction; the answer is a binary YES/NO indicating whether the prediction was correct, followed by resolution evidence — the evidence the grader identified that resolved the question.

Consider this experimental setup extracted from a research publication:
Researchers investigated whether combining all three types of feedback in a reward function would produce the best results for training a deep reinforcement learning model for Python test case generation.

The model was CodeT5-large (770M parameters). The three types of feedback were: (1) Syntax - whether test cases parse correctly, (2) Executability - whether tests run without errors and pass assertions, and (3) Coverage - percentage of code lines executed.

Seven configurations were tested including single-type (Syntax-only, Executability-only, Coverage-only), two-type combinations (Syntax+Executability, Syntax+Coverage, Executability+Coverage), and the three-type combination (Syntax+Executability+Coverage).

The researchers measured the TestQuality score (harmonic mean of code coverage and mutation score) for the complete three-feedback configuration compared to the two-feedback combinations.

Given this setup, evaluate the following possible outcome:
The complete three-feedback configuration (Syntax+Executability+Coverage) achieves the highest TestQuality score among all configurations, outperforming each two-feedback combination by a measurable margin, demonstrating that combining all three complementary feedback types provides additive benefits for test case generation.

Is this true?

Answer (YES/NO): NO